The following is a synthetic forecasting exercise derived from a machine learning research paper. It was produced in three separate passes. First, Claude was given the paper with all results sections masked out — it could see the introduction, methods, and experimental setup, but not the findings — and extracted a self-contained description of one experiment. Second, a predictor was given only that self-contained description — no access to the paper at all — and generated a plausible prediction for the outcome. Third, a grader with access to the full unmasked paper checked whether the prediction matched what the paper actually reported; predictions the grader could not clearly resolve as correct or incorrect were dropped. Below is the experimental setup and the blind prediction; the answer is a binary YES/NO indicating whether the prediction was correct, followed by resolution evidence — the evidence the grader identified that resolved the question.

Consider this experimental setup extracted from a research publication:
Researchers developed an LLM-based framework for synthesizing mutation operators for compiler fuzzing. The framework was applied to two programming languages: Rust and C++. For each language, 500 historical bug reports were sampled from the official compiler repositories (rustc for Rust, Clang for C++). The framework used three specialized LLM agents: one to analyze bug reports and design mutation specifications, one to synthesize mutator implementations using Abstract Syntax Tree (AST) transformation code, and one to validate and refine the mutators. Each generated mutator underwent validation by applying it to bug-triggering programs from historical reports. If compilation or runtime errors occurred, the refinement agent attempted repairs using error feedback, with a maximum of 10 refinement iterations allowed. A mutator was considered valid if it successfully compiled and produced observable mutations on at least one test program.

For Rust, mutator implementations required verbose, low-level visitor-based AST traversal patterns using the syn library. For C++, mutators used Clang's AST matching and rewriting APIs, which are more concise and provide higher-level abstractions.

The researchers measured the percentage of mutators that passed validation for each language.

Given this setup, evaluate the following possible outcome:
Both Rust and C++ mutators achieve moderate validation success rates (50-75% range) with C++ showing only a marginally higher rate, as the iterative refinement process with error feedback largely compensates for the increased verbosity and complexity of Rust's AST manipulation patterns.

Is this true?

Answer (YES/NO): NO